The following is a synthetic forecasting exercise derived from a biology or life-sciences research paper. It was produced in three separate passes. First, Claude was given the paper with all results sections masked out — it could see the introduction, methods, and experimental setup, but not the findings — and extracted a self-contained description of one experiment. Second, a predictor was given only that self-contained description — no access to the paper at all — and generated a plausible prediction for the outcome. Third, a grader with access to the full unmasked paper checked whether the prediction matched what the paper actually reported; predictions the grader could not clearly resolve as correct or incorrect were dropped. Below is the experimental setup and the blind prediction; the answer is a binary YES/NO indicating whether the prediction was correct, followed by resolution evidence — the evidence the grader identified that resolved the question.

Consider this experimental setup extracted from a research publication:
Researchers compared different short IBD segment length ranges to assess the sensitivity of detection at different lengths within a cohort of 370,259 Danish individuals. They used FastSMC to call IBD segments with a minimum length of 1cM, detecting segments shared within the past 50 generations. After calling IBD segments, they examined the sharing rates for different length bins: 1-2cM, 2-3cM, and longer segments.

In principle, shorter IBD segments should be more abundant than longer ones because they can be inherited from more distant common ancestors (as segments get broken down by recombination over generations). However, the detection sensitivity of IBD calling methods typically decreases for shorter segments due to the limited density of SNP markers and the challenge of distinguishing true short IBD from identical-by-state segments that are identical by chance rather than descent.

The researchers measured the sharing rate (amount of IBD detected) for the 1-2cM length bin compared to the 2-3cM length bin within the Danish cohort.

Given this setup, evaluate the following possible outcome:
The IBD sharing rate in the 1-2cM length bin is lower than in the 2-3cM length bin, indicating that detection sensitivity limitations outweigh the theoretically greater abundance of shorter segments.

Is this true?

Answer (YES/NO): YES